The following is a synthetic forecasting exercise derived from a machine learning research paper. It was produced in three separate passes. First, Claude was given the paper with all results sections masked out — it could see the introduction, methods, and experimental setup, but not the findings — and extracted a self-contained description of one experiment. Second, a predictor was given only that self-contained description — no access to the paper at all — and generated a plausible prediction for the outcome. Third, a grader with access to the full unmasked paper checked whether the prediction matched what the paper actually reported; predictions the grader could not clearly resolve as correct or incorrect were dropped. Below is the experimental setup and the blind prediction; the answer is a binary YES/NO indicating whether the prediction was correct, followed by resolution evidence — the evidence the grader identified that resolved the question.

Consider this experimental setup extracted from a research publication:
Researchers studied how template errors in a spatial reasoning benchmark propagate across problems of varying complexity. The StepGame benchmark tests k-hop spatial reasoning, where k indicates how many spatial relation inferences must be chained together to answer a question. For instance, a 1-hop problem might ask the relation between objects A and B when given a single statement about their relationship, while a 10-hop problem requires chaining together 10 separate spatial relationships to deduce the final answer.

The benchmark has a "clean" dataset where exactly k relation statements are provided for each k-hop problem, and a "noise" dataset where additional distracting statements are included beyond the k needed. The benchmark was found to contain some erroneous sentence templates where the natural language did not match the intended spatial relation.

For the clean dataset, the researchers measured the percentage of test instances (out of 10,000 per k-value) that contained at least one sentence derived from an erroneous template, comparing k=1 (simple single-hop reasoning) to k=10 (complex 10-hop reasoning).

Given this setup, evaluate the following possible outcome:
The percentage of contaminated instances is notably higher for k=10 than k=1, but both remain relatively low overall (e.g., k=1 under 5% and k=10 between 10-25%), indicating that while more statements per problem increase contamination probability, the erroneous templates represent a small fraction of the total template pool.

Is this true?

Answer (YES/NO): NO